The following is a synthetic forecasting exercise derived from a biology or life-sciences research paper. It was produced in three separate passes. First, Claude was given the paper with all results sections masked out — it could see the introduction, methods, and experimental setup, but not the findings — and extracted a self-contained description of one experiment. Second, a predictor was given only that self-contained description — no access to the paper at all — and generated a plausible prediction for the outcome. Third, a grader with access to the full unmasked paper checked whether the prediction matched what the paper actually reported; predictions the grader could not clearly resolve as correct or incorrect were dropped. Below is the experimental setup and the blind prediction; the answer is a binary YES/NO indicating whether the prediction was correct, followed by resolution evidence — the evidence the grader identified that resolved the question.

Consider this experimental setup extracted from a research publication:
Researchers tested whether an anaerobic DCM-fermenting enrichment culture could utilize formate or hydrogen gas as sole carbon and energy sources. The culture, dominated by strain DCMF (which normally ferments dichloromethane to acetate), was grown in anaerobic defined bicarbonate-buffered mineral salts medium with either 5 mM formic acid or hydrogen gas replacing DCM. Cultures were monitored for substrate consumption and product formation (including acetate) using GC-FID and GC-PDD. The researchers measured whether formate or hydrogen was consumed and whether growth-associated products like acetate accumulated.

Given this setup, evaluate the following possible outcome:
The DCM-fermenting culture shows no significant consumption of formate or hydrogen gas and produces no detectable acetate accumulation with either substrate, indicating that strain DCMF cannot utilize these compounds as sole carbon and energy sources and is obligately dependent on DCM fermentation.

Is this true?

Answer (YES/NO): NO